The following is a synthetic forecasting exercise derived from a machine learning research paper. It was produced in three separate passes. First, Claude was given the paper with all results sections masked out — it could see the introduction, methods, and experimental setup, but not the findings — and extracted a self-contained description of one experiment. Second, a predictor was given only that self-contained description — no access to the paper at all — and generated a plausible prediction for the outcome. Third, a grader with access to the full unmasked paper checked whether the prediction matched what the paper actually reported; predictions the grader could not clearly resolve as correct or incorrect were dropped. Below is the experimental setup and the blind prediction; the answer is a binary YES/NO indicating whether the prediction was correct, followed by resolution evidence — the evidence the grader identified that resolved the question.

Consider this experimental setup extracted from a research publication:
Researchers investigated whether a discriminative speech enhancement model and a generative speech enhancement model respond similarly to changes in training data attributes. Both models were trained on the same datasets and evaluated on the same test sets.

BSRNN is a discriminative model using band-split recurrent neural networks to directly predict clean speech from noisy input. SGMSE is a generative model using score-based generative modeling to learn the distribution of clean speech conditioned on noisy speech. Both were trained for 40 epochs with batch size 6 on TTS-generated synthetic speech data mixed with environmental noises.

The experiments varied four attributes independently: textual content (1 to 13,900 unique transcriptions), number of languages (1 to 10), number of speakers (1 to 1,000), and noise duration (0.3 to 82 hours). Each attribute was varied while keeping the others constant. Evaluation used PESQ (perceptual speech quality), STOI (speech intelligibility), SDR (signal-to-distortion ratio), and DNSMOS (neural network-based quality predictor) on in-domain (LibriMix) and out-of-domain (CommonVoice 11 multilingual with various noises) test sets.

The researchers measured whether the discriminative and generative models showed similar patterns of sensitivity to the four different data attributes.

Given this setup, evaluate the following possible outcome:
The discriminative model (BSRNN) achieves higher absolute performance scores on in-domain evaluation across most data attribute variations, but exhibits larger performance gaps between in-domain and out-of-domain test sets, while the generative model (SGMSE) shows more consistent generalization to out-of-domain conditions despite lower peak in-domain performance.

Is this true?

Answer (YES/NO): NO